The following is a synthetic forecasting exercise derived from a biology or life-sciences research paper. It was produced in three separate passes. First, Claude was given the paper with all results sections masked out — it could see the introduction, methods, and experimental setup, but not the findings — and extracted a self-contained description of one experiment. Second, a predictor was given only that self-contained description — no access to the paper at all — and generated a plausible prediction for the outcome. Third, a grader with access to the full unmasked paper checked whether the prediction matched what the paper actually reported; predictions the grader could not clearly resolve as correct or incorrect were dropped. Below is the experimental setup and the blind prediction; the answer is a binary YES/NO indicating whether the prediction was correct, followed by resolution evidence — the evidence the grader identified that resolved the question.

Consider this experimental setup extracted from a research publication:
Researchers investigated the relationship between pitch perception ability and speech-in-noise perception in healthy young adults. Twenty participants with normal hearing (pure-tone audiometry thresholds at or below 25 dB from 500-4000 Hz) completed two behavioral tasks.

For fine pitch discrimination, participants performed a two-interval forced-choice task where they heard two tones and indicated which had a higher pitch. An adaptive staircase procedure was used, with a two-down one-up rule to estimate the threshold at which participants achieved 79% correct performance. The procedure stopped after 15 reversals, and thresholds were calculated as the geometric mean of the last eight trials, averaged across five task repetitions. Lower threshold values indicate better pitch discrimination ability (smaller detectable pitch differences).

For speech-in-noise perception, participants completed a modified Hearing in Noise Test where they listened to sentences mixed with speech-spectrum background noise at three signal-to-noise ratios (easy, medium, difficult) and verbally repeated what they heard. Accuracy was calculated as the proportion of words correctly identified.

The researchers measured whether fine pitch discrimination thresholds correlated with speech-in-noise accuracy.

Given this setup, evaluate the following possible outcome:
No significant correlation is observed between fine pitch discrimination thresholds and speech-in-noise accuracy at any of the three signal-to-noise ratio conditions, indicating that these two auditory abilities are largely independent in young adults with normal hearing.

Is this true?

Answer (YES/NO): NO